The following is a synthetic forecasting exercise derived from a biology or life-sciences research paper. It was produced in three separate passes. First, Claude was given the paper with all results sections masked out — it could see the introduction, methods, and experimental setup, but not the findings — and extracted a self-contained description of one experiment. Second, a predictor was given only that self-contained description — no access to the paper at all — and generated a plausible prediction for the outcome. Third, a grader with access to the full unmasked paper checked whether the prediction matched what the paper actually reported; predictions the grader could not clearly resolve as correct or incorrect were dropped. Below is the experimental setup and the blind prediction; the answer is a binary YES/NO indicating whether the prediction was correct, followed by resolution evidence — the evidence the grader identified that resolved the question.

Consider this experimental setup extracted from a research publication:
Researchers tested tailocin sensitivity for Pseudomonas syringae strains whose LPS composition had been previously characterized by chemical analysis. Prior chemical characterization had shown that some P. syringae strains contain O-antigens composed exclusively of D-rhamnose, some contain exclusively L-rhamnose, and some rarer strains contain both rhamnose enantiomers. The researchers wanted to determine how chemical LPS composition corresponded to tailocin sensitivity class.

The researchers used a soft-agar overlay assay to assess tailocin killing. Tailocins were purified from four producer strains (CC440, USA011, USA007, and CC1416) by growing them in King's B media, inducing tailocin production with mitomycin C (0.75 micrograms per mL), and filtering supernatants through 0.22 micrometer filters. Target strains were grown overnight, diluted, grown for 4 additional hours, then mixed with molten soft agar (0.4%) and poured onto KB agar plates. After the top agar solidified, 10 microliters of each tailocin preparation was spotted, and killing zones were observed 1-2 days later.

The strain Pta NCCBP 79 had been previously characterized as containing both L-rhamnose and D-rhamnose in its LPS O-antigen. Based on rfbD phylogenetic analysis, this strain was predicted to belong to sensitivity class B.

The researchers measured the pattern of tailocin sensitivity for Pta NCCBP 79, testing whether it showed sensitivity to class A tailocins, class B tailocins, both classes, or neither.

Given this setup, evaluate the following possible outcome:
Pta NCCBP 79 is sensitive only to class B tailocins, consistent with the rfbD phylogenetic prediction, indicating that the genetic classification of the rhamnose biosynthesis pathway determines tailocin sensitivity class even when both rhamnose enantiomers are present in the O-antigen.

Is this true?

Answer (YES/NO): NO